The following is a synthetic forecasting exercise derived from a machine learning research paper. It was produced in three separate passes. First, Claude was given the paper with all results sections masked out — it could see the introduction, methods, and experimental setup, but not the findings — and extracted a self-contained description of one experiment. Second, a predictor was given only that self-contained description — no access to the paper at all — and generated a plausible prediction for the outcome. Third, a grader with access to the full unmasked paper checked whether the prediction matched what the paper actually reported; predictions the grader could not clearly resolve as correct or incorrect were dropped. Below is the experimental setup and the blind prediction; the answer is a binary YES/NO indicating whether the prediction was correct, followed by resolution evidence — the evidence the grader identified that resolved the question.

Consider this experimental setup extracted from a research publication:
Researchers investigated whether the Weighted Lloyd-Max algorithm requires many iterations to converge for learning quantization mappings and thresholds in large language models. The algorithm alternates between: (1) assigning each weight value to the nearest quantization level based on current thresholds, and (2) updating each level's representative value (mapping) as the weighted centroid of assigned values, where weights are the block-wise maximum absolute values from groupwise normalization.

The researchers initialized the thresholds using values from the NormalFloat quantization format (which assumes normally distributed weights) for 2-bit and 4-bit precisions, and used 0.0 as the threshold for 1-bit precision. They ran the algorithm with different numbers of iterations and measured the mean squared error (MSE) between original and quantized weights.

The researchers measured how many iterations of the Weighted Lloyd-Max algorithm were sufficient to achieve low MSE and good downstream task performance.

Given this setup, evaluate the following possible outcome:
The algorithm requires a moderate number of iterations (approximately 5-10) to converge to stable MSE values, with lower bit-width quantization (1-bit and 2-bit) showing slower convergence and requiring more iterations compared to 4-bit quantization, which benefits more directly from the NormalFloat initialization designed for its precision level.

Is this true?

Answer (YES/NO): NO